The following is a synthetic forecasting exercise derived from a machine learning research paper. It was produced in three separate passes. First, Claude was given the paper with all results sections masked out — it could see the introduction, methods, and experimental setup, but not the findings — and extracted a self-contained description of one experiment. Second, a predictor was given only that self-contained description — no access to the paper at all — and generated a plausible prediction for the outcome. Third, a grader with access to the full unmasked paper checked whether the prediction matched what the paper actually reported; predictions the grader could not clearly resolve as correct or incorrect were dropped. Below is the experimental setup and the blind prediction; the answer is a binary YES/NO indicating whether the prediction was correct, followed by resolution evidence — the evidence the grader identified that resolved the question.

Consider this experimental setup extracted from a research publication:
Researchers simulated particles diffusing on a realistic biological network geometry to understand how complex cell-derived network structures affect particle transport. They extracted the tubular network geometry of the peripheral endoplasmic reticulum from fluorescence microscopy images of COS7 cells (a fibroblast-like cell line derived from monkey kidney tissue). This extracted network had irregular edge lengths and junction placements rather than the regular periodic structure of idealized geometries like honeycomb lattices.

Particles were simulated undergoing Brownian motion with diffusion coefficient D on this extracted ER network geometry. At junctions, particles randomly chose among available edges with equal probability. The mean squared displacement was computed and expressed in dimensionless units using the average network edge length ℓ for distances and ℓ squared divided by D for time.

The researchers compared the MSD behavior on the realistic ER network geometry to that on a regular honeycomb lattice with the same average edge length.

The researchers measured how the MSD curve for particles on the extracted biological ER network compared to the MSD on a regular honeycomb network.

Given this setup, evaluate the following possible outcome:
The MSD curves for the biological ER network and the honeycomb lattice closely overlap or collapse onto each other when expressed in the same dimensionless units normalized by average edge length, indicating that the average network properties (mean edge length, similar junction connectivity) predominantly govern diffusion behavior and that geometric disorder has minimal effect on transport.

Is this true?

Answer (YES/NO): NO